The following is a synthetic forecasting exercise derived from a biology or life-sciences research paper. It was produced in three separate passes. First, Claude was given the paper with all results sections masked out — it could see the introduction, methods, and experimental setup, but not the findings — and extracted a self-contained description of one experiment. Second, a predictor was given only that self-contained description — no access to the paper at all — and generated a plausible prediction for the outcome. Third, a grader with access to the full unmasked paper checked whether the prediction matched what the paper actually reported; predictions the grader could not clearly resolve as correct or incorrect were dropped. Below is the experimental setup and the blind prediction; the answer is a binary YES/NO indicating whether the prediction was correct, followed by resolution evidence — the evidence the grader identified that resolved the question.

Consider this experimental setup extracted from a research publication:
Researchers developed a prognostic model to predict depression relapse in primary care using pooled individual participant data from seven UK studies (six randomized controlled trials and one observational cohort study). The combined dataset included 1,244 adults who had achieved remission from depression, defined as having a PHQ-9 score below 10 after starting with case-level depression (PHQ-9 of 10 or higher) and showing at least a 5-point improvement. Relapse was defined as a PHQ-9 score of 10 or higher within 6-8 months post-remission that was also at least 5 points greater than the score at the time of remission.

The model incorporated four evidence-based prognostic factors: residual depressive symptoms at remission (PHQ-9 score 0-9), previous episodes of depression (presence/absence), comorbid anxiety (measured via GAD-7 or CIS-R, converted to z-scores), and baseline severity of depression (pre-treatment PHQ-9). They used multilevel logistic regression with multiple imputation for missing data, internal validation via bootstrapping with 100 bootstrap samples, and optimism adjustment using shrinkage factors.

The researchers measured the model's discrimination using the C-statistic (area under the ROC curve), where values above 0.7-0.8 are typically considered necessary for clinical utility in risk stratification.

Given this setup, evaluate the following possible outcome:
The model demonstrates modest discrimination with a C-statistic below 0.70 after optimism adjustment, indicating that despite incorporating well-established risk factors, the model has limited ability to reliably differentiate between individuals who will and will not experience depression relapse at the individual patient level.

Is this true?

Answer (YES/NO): YES